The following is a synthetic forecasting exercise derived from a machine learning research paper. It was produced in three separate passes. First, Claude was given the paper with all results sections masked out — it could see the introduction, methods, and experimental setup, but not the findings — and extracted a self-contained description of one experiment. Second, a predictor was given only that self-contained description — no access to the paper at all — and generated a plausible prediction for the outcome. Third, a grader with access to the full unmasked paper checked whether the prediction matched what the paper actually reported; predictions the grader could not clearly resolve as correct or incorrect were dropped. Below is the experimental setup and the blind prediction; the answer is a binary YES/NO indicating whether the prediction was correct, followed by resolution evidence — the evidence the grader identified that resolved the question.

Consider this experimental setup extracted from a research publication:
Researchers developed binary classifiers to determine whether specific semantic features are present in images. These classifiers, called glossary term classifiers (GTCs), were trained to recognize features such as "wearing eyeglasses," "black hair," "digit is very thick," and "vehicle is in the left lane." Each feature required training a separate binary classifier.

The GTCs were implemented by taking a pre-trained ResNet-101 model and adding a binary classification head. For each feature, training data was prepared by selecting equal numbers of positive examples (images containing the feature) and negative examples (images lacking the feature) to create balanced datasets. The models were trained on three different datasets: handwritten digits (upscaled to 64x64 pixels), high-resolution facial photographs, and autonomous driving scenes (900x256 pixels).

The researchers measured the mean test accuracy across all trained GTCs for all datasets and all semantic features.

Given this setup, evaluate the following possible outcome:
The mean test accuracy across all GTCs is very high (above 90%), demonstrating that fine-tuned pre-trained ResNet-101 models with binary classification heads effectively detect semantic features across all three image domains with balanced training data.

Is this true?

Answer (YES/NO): YES